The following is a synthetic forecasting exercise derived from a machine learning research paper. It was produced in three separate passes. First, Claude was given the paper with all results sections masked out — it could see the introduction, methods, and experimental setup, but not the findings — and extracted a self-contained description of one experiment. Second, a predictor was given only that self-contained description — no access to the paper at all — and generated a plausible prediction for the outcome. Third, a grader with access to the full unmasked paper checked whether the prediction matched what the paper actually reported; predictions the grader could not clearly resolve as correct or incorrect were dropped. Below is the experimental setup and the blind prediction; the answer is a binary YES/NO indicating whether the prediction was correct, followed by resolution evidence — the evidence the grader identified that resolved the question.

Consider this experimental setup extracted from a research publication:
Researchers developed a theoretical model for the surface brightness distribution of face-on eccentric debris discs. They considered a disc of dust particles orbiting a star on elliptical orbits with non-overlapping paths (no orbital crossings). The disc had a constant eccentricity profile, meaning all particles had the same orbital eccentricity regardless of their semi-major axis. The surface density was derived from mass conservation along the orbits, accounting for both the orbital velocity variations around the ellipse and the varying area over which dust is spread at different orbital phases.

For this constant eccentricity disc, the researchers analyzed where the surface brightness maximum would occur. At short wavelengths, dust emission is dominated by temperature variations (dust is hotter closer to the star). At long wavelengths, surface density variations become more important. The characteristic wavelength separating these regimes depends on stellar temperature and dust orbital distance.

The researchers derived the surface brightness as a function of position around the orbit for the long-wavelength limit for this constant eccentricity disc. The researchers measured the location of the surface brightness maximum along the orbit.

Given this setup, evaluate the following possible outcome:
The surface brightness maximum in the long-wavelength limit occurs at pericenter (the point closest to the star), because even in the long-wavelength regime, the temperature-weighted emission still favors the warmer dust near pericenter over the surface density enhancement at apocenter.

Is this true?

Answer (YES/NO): YES